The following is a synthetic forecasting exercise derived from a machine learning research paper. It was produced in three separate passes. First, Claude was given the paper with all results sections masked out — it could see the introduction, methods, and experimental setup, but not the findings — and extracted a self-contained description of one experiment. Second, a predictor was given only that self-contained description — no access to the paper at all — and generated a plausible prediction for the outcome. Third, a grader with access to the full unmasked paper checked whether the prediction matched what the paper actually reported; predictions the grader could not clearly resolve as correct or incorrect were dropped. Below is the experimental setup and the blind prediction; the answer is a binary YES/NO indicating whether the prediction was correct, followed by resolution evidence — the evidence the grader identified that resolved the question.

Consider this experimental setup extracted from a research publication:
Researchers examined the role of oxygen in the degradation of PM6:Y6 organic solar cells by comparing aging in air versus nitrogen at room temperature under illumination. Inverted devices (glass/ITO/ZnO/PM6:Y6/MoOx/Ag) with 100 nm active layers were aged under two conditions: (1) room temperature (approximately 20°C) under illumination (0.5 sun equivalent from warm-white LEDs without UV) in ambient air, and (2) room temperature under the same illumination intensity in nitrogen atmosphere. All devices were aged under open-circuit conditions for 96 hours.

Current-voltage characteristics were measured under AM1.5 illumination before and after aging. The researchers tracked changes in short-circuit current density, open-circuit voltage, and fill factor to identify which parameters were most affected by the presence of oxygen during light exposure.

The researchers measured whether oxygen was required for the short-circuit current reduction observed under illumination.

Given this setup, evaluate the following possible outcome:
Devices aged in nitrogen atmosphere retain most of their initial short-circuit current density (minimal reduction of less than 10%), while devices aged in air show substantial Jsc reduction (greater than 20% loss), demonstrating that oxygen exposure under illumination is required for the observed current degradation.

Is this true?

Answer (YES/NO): YES